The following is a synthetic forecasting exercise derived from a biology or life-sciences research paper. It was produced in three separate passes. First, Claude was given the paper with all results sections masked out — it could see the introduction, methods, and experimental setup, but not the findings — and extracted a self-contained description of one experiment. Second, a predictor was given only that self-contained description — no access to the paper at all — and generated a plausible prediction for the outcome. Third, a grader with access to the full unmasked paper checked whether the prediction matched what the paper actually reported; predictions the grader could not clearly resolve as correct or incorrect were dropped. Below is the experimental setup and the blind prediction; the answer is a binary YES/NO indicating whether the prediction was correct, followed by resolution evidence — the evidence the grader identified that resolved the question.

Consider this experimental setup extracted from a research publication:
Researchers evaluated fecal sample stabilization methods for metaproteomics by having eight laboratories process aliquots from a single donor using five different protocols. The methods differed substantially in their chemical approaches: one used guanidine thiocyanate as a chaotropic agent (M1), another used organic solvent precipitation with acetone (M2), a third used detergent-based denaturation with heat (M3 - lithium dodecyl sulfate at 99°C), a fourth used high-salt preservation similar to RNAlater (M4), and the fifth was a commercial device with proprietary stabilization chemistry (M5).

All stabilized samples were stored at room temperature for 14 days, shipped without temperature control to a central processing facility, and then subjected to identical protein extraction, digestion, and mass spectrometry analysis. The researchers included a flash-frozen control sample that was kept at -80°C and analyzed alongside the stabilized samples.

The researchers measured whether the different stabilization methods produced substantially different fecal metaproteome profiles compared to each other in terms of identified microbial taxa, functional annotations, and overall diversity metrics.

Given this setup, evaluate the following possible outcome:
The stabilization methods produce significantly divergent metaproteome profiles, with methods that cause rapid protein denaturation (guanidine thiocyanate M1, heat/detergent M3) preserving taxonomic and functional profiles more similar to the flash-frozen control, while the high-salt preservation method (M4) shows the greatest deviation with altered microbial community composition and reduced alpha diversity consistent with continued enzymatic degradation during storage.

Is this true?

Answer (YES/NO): NO